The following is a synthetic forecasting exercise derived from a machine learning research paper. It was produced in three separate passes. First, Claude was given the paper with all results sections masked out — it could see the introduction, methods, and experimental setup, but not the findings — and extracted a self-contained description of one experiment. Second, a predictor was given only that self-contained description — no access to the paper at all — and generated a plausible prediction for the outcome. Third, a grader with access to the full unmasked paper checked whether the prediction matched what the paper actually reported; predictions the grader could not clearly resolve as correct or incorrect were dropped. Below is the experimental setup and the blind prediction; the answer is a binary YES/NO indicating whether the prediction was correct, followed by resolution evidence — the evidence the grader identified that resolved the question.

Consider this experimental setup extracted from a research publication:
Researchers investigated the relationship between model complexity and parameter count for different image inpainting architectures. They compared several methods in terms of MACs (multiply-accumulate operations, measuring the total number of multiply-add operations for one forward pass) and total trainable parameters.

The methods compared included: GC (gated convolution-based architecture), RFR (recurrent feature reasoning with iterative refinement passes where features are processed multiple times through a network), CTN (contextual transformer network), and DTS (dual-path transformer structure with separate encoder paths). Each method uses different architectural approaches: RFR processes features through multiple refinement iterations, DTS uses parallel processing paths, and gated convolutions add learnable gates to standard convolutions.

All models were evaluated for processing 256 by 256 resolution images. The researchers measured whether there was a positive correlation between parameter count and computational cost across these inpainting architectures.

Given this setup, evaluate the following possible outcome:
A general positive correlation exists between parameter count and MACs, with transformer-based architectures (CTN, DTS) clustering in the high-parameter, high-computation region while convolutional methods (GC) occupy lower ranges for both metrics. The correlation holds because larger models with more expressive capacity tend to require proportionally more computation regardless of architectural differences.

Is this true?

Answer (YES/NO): NO